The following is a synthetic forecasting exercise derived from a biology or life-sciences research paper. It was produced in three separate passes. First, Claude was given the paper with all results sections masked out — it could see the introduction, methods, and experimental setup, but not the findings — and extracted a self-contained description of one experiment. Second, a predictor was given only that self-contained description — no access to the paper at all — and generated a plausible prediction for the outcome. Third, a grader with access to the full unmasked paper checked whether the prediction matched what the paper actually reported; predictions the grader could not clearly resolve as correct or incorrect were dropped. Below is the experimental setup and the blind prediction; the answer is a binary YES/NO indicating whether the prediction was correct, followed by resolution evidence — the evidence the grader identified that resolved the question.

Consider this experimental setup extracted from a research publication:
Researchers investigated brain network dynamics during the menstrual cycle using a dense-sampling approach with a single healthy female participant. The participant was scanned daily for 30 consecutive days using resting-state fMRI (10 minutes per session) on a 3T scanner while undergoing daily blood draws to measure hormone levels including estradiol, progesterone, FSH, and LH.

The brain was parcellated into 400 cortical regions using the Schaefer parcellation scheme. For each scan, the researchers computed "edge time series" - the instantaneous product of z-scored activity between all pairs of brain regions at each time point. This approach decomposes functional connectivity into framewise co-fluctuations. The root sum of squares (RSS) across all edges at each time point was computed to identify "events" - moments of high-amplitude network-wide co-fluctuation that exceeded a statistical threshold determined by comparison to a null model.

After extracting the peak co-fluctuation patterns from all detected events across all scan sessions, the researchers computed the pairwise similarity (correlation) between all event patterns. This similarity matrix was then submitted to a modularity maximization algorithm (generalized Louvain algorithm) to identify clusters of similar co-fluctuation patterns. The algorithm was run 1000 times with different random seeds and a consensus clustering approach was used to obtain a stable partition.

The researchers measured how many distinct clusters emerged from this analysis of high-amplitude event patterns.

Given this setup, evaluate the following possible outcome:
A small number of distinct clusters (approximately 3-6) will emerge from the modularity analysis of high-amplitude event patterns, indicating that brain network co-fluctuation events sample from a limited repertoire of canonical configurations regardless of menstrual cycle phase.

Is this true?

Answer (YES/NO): NO